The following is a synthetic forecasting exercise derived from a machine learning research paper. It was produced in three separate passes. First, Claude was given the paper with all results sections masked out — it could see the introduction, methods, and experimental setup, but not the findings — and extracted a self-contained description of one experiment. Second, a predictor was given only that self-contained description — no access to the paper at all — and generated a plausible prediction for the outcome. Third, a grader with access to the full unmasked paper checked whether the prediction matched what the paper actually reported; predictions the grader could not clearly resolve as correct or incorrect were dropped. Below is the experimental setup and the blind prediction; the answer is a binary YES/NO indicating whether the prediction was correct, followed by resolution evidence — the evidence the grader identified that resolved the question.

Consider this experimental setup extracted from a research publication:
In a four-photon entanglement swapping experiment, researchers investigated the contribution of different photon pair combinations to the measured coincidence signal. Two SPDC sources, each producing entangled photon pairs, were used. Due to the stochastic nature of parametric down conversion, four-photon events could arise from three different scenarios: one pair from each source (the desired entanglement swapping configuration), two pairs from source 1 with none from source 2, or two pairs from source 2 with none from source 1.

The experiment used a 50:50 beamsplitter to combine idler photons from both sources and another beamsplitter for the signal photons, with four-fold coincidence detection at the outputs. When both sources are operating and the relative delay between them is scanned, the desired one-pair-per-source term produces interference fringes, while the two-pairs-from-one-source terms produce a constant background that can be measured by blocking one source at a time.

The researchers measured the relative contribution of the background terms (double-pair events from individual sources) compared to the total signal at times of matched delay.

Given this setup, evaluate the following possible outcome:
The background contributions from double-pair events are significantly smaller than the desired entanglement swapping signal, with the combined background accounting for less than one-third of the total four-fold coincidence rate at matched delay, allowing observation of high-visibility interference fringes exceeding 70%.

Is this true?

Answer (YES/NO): NO